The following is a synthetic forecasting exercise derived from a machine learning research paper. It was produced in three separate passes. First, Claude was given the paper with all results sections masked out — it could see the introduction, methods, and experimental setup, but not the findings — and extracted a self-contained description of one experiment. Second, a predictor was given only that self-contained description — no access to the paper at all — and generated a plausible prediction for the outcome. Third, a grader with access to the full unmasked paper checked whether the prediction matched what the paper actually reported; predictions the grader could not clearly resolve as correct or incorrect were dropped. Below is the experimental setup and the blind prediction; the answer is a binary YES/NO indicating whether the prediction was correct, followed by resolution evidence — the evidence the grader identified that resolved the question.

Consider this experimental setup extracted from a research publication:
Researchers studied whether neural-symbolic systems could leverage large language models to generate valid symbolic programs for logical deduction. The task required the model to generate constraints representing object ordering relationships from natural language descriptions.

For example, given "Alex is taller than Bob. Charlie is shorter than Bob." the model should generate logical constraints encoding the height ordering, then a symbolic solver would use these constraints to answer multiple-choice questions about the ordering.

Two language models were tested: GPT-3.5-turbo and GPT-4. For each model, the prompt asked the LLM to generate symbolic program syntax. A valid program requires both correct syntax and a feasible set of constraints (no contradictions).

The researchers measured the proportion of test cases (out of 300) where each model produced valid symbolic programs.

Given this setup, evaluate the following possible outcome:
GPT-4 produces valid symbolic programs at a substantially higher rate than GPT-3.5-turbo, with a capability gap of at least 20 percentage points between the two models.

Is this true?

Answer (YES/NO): NO